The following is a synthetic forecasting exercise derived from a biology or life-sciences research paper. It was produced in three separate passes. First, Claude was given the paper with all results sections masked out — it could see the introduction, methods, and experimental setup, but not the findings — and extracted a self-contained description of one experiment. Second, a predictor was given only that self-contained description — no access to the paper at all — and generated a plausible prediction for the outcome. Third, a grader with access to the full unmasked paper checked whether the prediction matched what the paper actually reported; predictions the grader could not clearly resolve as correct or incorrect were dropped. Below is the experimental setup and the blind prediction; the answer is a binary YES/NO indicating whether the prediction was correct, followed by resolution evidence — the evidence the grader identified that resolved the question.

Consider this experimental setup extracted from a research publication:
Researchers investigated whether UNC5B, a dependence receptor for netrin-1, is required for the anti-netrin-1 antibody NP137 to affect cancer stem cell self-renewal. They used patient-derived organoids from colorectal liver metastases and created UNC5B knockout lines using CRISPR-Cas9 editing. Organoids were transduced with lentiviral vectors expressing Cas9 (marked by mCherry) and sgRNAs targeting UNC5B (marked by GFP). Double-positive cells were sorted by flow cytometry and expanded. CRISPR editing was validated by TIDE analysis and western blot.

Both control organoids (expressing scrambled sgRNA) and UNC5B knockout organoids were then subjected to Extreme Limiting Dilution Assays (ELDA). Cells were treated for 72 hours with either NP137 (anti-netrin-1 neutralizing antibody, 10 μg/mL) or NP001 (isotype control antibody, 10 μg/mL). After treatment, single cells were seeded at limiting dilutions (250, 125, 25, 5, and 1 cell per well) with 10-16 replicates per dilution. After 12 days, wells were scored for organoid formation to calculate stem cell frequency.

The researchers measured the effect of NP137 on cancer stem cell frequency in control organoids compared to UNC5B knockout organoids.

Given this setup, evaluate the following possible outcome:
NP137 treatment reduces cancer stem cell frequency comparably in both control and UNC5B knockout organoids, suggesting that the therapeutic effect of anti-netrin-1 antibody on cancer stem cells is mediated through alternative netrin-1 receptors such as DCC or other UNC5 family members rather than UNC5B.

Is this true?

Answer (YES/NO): NO